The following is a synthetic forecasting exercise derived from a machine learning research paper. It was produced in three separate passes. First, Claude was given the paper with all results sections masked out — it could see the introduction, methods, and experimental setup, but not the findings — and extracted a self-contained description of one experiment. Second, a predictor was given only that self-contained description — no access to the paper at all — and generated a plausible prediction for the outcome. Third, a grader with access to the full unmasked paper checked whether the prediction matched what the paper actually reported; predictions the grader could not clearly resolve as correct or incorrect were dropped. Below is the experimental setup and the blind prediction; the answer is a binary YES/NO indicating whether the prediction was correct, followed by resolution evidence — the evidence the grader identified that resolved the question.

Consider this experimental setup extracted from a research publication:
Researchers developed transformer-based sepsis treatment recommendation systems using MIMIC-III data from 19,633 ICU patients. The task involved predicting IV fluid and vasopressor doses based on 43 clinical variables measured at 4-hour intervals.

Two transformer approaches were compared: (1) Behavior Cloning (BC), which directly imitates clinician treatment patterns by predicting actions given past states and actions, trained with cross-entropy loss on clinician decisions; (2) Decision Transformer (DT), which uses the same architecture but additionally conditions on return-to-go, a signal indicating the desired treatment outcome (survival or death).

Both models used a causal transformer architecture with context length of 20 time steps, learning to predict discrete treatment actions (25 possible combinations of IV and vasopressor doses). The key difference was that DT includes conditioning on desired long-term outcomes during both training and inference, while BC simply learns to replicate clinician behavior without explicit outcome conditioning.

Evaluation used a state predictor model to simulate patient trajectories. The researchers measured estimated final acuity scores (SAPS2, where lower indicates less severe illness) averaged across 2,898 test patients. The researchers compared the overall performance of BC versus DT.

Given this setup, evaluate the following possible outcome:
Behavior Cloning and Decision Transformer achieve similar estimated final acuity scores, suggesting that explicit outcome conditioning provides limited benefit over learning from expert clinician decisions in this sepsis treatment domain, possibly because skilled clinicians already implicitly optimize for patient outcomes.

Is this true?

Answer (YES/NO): NO